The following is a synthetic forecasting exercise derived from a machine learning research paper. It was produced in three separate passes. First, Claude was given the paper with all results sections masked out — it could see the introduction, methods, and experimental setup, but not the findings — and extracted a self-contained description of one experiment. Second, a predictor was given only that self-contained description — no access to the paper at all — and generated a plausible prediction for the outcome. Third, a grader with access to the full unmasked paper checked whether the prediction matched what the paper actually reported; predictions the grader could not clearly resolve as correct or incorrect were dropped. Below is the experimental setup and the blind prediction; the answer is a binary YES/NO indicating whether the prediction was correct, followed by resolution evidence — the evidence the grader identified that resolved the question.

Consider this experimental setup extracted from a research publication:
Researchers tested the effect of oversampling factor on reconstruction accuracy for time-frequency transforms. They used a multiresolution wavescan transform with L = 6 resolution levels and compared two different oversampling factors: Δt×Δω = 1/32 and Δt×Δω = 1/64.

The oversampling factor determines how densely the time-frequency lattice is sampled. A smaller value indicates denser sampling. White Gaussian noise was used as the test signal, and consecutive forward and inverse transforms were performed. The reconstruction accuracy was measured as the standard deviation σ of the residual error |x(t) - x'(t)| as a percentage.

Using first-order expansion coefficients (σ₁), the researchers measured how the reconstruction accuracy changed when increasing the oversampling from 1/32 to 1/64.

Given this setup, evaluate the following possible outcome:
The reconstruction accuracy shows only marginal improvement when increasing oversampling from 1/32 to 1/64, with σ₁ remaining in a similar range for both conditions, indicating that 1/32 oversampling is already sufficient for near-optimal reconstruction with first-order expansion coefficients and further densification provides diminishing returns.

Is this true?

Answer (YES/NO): YES